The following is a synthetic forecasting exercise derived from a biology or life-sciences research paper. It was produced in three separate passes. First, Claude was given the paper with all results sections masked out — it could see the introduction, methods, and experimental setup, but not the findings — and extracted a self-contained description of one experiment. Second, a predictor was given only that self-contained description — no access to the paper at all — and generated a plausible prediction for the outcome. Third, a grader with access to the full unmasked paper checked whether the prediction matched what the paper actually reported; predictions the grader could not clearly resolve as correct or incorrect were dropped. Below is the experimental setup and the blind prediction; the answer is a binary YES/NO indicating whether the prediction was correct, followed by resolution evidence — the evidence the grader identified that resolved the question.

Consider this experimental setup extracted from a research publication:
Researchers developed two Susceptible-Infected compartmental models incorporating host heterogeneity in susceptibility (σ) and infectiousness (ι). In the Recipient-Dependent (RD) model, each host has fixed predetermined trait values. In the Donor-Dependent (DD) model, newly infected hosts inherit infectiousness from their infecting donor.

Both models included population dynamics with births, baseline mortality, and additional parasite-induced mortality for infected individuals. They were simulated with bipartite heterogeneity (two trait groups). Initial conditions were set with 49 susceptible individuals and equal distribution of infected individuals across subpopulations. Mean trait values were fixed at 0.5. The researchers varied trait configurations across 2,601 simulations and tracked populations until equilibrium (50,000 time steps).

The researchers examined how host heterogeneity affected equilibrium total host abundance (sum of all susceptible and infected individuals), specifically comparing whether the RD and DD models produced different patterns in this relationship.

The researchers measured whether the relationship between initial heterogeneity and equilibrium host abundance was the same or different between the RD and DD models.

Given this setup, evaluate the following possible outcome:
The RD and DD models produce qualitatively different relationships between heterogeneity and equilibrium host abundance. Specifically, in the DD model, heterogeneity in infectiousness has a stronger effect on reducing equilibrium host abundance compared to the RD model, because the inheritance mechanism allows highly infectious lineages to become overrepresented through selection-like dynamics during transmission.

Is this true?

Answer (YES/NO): NO